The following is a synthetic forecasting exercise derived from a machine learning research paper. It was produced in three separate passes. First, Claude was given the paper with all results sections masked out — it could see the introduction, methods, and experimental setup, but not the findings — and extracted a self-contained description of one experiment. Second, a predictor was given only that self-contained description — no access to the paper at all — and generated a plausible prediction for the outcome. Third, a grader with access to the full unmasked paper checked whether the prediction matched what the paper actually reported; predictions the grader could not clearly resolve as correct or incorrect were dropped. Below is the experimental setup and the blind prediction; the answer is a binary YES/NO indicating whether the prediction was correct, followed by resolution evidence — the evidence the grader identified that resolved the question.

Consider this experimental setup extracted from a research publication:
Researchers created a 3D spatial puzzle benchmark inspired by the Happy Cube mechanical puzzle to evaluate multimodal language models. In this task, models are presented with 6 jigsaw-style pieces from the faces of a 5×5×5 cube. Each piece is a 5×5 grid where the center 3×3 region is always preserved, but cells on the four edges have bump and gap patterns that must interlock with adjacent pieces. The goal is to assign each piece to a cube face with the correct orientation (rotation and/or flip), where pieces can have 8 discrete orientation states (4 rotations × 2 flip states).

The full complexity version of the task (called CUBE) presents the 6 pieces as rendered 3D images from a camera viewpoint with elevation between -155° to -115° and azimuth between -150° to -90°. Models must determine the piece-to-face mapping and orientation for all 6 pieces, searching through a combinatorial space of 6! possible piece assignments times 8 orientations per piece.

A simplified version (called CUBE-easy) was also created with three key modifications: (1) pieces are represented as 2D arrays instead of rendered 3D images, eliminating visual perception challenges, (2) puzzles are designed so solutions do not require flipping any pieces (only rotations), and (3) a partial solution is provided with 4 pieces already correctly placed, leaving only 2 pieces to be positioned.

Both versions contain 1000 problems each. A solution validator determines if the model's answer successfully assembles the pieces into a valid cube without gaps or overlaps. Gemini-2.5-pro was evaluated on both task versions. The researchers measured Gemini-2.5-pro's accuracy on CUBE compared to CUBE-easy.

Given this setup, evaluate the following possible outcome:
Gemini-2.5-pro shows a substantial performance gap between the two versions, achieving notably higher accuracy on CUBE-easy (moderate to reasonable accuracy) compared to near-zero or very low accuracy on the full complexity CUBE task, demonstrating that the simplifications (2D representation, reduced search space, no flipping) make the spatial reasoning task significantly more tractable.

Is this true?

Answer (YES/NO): NO